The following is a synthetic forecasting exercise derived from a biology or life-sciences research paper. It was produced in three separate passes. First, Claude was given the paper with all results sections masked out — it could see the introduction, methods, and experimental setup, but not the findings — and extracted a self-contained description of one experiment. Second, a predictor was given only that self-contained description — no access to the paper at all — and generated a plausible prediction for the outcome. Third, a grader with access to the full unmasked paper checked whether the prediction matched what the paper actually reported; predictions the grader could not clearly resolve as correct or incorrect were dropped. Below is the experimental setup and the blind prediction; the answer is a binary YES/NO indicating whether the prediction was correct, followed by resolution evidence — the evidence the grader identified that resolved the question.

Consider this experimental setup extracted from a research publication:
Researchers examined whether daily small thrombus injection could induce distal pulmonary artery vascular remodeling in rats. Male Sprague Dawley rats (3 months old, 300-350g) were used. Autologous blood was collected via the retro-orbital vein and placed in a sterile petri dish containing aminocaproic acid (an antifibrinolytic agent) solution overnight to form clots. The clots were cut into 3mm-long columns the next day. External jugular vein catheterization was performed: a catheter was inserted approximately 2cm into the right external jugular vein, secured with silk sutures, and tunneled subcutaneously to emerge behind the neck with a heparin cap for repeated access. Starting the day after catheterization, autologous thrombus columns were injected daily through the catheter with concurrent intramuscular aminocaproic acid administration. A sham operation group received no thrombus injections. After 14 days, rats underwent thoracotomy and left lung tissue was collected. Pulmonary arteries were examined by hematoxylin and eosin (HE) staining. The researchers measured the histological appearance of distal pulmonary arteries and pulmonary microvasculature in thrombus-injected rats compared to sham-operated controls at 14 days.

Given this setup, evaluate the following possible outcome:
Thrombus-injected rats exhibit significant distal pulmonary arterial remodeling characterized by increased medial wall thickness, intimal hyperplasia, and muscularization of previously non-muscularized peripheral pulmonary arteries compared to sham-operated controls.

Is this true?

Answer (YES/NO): NO